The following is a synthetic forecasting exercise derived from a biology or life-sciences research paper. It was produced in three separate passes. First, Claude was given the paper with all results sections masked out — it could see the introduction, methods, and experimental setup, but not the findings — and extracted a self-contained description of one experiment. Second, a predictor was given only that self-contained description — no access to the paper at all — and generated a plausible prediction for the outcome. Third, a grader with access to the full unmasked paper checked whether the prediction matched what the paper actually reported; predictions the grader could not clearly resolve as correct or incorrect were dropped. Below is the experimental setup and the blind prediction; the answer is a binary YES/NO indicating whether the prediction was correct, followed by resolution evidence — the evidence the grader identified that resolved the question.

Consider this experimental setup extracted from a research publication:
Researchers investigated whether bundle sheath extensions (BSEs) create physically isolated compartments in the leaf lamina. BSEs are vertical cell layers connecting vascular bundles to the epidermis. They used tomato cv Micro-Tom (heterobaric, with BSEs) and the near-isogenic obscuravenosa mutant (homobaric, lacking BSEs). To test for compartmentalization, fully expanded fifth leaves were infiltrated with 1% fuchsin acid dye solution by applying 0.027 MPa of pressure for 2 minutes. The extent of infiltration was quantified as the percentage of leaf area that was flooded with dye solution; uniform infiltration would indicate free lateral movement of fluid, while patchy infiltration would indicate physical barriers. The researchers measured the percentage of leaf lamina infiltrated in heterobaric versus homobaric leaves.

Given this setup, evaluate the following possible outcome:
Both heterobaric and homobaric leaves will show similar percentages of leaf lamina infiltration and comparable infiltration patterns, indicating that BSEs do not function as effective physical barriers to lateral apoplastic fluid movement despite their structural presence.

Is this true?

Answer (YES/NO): NO